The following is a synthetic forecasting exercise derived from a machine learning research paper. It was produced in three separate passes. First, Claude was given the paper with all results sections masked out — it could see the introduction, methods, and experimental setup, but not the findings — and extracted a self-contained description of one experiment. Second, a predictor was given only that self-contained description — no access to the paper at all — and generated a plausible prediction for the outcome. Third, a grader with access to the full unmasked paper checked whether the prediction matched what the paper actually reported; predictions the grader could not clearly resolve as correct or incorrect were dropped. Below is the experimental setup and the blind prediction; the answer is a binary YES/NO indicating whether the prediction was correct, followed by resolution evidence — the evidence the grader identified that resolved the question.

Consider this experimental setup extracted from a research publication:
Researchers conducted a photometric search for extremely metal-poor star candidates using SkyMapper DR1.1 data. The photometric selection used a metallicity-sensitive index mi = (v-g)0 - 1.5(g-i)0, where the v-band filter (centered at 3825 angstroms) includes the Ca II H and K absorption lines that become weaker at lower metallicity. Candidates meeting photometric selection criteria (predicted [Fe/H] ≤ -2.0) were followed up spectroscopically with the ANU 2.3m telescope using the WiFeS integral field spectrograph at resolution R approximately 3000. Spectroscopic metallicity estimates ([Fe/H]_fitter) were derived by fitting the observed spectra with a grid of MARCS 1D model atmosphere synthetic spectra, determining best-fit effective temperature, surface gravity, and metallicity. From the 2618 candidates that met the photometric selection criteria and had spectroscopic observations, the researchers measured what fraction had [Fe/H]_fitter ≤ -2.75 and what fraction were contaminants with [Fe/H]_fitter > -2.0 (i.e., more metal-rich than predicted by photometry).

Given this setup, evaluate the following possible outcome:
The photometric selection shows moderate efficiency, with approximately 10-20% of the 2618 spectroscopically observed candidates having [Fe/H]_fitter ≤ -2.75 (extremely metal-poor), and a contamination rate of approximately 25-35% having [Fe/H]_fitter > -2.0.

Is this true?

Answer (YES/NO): NO